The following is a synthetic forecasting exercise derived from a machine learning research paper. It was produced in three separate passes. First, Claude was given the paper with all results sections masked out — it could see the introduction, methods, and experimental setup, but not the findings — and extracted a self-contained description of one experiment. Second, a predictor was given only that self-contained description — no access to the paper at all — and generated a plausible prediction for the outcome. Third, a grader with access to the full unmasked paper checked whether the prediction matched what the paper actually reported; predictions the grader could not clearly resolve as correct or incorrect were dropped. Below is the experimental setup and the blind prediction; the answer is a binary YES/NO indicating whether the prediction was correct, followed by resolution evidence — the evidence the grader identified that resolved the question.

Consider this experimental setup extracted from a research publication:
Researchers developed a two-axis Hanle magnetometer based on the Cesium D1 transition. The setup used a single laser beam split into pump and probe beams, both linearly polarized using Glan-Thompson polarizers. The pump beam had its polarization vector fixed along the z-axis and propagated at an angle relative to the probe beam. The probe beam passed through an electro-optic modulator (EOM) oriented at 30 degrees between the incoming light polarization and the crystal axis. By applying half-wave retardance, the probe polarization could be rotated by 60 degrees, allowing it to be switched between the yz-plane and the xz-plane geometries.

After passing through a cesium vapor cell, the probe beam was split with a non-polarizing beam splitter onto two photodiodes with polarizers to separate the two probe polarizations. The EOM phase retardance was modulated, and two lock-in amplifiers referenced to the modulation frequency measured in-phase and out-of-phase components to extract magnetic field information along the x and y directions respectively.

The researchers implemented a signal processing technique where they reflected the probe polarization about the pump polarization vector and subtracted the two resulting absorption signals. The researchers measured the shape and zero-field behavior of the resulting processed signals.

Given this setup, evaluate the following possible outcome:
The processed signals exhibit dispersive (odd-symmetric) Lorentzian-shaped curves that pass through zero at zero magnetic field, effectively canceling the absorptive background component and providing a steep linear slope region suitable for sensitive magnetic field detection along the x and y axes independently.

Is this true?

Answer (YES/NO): YES